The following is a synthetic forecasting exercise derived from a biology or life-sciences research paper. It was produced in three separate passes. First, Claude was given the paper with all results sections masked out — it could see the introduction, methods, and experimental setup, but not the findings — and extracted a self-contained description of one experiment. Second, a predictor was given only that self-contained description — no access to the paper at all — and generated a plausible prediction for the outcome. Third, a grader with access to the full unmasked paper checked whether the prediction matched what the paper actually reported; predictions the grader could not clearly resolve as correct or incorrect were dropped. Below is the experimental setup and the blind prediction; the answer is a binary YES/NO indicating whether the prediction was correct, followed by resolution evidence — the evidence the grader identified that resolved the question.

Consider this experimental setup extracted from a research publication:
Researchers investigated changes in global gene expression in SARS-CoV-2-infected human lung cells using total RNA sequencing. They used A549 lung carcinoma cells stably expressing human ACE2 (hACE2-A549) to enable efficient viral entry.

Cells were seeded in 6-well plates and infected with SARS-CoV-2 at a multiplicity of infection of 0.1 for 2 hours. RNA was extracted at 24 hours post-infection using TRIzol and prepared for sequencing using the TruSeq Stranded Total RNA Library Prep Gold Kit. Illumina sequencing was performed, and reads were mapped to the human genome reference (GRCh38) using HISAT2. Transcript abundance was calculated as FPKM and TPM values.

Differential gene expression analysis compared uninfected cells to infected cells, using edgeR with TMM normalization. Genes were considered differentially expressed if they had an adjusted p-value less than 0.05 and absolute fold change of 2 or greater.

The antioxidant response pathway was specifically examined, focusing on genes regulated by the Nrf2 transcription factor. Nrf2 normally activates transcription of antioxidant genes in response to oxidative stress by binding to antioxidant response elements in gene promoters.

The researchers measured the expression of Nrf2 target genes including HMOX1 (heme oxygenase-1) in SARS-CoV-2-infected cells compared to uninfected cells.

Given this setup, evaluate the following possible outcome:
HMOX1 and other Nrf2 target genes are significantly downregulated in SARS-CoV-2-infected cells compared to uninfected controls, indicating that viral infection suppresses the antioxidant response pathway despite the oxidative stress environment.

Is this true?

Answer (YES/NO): YES